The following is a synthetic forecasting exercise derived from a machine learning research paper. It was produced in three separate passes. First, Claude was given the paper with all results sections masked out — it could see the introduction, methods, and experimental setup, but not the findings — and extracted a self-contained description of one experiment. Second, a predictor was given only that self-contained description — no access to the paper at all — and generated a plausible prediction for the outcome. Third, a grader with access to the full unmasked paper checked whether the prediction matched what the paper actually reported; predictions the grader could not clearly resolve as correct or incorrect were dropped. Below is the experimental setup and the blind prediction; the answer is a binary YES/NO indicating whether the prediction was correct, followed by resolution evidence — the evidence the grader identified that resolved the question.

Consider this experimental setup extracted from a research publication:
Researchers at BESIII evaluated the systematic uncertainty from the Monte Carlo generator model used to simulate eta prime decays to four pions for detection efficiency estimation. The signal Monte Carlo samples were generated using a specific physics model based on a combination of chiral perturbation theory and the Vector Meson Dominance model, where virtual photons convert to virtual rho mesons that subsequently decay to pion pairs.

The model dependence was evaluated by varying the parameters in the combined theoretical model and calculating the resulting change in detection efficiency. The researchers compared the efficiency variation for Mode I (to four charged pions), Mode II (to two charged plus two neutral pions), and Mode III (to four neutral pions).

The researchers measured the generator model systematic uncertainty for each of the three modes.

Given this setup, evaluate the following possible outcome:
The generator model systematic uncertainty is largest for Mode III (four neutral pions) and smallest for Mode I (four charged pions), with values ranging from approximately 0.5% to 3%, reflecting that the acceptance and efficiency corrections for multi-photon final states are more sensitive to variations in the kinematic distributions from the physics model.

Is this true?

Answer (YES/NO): NO